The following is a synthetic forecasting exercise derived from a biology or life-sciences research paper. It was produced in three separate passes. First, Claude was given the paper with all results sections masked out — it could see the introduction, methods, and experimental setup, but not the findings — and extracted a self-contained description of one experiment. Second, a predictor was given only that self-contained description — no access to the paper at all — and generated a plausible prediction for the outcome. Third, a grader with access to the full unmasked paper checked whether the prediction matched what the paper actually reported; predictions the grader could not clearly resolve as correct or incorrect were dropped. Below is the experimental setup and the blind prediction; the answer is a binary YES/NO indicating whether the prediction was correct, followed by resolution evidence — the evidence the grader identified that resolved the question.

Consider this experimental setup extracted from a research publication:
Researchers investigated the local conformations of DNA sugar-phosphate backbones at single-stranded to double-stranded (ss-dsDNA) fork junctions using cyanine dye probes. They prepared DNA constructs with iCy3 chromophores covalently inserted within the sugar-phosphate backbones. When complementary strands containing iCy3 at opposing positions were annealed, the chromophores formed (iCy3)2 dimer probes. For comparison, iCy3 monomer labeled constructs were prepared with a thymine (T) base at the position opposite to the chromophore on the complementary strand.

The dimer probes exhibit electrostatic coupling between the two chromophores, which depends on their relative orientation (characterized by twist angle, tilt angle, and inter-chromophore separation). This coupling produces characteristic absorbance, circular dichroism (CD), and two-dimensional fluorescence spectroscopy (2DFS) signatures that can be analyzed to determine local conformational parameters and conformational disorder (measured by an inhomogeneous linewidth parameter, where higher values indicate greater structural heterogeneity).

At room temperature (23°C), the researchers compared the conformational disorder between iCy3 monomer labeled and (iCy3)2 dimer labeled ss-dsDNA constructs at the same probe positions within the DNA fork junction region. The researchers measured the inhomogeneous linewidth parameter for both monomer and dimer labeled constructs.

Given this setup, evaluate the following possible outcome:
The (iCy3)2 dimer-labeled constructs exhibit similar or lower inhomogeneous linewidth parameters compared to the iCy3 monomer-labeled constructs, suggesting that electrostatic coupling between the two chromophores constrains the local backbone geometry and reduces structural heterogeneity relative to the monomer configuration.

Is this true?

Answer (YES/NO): YES